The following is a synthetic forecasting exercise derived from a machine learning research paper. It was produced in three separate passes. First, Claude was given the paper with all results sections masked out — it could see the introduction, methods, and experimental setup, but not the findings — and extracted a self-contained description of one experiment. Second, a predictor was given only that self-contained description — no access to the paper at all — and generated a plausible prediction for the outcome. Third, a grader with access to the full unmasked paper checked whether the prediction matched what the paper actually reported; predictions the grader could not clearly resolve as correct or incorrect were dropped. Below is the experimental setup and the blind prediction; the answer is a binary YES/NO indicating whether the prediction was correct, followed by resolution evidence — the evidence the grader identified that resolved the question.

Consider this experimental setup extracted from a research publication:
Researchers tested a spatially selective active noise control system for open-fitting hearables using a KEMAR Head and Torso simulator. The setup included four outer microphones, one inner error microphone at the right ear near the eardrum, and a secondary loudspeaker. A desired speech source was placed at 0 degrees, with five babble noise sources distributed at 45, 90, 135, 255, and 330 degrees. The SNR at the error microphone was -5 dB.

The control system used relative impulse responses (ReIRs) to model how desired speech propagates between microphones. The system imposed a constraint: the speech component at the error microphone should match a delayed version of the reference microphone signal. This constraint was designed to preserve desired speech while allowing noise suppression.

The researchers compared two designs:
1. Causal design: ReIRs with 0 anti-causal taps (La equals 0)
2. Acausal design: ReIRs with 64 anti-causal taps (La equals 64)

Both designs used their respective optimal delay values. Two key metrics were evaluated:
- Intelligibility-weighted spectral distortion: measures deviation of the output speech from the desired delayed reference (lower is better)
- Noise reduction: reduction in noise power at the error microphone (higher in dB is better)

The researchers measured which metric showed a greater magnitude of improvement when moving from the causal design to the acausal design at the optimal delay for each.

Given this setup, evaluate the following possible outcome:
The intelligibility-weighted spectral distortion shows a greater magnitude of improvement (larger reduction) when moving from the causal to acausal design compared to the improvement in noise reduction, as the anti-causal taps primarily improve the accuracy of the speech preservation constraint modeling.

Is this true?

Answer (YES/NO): YES